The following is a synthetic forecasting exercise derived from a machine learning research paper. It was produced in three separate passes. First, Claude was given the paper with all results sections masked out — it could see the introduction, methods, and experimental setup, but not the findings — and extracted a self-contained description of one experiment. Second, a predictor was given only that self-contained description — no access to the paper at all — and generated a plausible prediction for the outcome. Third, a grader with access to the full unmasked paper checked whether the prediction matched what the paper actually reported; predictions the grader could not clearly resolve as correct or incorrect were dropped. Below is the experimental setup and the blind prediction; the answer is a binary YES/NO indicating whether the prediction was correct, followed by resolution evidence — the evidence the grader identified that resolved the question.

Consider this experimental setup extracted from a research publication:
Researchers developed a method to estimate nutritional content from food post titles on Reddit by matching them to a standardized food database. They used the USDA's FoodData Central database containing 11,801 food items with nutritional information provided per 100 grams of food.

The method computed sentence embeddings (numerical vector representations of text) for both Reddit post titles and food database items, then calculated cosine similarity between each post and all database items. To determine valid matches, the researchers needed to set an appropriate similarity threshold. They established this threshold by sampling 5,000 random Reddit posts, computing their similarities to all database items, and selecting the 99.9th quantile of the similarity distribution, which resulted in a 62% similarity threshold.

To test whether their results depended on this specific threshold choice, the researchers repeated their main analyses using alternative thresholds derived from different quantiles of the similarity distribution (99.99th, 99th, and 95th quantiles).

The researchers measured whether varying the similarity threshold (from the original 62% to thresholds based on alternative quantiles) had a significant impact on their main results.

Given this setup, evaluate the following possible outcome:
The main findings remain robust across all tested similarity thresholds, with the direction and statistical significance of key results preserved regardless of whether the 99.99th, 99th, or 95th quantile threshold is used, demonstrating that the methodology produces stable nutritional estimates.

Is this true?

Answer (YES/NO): YES